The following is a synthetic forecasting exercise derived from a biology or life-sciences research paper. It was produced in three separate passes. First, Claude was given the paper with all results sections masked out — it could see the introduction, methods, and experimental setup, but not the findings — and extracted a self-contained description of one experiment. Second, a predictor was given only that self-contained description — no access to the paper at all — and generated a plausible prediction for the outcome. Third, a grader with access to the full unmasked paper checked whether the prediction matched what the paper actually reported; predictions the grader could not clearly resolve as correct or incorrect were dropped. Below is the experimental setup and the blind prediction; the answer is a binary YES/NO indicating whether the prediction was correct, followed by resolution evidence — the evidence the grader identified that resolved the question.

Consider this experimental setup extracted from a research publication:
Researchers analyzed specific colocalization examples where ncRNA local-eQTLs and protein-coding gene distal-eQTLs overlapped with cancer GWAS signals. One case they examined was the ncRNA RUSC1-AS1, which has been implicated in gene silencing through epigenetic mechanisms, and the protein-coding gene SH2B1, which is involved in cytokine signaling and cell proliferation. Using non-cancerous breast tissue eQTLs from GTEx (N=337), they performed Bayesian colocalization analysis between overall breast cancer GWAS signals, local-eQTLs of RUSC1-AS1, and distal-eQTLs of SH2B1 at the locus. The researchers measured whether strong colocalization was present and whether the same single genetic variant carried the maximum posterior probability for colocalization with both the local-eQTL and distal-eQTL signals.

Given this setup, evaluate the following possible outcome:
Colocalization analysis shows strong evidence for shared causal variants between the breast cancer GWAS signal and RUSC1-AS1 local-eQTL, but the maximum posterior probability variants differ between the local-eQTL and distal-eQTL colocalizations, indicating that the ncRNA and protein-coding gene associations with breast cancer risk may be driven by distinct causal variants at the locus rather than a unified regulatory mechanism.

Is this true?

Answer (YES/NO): YES